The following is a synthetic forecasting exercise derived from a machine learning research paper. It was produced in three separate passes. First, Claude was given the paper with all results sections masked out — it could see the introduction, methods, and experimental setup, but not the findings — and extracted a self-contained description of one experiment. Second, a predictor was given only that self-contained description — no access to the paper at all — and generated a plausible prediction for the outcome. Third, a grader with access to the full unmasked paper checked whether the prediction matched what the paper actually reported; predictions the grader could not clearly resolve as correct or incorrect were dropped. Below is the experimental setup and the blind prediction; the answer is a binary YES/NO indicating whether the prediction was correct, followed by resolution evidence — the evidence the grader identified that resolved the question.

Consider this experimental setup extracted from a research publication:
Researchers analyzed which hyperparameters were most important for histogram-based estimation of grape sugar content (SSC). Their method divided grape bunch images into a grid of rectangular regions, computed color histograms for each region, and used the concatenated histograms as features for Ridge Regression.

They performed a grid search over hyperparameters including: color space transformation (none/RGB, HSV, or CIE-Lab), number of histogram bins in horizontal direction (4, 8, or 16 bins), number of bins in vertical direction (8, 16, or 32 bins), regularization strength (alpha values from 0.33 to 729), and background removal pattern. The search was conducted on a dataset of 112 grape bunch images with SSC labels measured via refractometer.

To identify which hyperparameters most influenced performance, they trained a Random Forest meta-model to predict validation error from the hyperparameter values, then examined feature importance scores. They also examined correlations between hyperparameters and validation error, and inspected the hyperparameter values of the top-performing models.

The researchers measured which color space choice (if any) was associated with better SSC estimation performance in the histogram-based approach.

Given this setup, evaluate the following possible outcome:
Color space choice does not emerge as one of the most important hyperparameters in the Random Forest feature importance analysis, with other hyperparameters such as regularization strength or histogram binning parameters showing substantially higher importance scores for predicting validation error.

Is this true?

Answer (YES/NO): YES